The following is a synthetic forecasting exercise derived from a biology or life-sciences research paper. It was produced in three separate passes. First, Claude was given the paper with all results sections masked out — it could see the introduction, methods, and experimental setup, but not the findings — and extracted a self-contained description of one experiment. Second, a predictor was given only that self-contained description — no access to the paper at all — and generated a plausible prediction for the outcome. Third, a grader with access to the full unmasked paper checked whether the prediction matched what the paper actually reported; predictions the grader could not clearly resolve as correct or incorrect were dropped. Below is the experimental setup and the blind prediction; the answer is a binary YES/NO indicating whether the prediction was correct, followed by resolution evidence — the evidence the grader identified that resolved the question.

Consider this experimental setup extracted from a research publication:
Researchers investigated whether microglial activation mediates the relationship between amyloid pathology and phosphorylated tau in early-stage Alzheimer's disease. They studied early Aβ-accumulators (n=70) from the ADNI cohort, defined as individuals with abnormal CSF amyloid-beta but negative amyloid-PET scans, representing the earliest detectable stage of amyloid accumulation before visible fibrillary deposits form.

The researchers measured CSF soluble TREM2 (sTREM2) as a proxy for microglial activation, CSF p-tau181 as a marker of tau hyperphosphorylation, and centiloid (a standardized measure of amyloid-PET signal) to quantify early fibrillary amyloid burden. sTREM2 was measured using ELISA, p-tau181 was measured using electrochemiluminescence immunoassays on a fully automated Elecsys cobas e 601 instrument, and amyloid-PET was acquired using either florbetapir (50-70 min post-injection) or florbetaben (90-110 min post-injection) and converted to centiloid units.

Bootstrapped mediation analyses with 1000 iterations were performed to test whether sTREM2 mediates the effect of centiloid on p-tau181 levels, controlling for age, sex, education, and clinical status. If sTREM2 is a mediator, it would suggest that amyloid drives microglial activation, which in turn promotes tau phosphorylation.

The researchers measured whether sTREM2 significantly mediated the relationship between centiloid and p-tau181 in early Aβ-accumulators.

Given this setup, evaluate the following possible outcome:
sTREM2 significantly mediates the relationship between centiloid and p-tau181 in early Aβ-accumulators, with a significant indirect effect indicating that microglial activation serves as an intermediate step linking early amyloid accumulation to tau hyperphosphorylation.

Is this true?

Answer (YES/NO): YES